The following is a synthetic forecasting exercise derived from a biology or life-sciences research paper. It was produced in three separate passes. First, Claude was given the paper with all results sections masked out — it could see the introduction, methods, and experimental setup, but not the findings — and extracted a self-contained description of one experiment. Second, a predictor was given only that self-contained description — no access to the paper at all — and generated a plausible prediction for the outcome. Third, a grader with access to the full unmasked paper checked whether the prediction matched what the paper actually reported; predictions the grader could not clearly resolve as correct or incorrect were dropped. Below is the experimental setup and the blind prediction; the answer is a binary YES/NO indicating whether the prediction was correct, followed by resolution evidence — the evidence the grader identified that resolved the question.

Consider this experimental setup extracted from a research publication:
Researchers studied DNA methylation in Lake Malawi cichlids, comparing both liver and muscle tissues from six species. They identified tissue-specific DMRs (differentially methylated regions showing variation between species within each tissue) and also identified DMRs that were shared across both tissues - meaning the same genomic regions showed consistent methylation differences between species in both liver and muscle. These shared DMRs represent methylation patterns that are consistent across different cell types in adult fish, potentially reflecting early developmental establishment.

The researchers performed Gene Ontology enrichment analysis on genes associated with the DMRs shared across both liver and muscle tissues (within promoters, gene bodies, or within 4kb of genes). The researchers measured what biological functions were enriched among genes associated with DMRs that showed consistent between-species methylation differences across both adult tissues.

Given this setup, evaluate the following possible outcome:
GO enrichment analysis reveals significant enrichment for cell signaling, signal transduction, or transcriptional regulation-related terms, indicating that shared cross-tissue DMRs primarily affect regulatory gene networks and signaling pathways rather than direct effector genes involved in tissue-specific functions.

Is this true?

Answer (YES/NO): NO